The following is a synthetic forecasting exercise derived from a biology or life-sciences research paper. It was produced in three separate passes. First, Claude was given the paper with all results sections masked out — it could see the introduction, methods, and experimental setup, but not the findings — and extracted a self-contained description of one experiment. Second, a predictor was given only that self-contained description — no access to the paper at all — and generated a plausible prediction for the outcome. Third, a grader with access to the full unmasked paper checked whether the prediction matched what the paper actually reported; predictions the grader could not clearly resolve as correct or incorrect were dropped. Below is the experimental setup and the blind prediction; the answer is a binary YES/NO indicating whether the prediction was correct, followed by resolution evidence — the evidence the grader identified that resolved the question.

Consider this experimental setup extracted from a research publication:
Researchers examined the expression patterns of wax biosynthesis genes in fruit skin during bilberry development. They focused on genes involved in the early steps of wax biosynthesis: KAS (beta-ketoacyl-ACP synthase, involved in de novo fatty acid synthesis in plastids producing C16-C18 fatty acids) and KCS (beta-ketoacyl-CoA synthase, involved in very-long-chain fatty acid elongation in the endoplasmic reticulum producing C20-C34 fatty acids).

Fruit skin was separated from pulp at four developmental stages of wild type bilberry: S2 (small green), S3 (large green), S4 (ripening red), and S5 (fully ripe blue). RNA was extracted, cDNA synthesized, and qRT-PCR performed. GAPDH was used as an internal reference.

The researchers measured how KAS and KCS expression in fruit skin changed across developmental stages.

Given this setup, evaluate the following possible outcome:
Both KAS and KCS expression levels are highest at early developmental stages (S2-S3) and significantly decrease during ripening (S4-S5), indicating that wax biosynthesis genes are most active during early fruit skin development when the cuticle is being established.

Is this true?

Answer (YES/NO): NO